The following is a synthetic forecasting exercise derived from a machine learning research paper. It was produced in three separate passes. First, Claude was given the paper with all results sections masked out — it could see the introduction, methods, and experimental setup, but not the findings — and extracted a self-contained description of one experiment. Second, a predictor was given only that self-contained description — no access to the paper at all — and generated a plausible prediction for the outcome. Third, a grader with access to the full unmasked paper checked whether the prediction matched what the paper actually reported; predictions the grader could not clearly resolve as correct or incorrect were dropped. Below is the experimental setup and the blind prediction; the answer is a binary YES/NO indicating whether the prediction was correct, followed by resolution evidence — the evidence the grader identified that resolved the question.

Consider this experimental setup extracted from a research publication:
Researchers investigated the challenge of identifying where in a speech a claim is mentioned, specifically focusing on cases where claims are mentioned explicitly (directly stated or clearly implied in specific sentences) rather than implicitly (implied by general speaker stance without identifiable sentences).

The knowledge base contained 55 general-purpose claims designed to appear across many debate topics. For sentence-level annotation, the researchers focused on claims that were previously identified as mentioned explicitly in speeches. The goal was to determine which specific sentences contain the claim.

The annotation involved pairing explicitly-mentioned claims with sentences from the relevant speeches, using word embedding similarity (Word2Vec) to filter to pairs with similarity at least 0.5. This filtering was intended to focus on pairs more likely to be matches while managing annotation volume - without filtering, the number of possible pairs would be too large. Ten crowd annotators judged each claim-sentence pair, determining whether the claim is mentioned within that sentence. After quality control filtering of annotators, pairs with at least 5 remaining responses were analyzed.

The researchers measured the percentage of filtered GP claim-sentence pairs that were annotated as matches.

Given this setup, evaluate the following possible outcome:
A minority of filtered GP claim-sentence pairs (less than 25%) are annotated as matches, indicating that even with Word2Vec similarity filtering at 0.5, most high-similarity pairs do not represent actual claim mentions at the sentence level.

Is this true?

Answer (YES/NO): YES